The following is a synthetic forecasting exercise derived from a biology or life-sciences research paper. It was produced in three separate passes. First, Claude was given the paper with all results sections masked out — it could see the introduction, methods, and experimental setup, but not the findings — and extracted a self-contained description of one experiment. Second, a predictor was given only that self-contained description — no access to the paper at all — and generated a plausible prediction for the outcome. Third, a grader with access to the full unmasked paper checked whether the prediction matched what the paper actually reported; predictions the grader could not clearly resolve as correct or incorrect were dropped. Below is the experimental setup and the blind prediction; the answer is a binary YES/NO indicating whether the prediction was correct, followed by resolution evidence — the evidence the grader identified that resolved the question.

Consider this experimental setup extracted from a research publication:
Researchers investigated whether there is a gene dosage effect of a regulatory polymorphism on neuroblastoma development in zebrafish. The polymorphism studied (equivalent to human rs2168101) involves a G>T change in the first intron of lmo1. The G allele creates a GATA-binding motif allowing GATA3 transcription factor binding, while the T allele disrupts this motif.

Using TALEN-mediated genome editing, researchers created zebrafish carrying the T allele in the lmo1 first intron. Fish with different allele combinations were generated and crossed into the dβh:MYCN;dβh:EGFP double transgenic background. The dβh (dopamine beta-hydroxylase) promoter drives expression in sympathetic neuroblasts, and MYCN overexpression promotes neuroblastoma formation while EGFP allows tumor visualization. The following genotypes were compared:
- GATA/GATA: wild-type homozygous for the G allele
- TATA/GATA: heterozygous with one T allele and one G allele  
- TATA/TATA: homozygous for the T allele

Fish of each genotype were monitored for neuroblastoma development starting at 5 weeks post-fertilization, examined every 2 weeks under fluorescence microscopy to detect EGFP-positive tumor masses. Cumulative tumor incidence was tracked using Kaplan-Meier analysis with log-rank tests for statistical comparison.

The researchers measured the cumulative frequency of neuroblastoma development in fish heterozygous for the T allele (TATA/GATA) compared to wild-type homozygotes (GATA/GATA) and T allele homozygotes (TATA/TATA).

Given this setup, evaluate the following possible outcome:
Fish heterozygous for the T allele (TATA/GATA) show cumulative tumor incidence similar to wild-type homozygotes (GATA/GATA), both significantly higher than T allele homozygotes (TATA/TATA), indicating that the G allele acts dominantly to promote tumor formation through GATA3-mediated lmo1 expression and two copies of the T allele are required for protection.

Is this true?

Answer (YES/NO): YES